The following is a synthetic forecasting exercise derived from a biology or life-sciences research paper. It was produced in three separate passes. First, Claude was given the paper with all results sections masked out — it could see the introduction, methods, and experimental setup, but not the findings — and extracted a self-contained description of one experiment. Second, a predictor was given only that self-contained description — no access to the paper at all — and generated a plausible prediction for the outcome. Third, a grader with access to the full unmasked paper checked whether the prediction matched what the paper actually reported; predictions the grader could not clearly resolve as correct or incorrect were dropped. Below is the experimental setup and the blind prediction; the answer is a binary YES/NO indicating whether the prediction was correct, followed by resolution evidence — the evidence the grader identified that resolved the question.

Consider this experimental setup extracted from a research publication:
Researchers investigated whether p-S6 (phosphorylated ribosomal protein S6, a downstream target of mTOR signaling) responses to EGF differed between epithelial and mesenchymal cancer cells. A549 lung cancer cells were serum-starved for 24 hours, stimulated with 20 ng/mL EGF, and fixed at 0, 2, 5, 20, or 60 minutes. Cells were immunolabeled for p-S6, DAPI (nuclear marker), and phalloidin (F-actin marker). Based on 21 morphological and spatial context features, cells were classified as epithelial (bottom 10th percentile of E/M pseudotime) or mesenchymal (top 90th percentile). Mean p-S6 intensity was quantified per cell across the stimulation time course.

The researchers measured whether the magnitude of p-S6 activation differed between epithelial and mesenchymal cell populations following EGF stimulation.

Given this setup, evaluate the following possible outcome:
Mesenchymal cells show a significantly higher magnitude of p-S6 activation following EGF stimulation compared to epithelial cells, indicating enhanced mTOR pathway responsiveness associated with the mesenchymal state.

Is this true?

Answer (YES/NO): NO